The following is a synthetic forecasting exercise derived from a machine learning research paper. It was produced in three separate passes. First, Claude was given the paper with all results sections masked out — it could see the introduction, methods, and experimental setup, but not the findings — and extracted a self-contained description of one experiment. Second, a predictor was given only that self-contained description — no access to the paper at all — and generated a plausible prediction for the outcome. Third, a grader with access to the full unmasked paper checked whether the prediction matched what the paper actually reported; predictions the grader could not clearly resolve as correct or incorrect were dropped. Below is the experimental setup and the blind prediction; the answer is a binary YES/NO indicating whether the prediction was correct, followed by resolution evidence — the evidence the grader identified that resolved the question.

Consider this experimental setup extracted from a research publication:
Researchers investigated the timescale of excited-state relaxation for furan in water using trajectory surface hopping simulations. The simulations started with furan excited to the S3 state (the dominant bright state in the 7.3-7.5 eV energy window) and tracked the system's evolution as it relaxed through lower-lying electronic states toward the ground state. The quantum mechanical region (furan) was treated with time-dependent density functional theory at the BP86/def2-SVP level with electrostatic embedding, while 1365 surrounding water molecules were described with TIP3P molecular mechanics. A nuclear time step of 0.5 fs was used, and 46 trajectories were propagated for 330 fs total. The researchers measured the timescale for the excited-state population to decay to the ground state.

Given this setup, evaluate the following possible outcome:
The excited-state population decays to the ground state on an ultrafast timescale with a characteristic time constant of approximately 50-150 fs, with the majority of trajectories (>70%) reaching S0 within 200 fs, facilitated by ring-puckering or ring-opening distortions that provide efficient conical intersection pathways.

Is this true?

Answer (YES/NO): YES